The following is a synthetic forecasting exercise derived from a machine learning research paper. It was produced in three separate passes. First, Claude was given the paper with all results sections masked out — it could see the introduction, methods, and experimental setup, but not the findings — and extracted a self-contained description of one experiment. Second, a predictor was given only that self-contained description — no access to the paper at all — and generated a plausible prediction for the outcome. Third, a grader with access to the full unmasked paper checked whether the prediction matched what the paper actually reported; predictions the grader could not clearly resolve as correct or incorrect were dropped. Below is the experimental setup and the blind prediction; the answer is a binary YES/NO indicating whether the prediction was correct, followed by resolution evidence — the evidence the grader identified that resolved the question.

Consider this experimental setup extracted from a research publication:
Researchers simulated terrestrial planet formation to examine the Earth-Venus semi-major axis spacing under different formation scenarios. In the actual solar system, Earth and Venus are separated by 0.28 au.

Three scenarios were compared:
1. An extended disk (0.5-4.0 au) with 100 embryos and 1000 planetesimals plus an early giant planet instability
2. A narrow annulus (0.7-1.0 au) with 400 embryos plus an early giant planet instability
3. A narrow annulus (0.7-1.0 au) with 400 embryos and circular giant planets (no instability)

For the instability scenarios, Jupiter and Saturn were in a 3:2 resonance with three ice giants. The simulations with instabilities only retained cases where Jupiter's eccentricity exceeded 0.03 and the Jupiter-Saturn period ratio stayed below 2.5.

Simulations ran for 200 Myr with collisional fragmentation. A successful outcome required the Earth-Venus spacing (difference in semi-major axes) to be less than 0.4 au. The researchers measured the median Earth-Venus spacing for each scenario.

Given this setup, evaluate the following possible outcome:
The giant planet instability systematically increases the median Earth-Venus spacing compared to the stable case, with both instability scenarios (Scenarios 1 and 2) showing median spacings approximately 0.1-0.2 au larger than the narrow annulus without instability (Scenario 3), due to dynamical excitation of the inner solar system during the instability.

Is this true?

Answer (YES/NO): NO